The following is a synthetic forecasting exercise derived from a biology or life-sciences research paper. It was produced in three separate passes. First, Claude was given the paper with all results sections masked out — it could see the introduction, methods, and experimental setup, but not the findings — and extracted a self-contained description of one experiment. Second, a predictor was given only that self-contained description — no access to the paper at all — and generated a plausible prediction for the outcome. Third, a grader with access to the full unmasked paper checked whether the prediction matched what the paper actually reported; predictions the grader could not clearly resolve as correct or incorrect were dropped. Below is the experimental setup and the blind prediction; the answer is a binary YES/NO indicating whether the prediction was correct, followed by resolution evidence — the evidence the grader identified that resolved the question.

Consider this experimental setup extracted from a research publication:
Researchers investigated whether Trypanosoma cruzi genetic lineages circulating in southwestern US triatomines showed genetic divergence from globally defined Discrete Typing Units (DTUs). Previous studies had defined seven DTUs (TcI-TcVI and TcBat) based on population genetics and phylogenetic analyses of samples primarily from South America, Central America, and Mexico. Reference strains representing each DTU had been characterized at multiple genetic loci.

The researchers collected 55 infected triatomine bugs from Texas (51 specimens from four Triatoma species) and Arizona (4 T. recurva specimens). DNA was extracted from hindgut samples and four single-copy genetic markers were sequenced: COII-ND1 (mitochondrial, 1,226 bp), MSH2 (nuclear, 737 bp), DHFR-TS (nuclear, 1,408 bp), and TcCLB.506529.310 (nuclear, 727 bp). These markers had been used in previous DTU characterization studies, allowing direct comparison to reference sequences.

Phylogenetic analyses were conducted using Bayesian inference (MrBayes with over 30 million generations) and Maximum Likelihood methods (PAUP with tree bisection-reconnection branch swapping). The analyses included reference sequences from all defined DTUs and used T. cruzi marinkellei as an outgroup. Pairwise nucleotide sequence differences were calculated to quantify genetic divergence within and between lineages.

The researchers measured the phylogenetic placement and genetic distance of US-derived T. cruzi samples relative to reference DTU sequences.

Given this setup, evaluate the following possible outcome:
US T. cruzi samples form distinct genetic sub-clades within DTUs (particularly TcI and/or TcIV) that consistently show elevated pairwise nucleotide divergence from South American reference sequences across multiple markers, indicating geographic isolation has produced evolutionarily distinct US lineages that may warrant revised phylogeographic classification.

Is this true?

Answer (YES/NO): NO